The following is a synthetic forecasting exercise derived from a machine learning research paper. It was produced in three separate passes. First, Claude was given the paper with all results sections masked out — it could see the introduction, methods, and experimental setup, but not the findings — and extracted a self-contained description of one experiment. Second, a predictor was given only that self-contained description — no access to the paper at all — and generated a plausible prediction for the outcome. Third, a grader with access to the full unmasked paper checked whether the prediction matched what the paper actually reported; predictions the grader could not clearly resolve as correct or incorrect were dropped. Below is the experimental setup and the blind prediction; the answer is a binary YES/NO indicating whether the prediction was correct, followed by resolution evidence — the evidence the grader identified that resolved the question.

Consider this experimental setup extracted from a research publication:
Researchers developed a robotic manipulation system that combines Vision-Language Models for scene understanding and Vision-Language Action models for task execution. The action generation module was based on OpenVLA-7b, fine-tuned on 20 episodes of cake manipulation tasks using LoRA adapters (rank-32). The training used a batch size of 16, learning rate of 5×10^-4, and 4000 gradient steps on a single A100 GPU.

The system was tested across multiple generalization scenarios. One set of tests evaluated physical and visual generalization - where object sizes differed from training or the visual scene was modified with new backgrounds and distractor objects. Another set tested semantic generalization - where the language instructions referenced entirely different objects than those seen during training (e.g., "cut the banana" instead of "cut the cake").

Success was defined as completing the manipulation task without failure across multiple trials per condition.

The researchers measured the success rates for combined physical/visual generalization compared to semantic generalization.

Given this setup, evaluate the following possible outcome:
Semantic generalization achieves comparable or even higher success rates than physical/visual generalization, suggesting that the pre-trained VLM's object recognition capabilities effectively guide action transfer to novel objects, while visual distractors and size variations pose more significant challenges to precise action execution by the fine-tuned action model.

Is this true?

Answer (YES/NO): NO